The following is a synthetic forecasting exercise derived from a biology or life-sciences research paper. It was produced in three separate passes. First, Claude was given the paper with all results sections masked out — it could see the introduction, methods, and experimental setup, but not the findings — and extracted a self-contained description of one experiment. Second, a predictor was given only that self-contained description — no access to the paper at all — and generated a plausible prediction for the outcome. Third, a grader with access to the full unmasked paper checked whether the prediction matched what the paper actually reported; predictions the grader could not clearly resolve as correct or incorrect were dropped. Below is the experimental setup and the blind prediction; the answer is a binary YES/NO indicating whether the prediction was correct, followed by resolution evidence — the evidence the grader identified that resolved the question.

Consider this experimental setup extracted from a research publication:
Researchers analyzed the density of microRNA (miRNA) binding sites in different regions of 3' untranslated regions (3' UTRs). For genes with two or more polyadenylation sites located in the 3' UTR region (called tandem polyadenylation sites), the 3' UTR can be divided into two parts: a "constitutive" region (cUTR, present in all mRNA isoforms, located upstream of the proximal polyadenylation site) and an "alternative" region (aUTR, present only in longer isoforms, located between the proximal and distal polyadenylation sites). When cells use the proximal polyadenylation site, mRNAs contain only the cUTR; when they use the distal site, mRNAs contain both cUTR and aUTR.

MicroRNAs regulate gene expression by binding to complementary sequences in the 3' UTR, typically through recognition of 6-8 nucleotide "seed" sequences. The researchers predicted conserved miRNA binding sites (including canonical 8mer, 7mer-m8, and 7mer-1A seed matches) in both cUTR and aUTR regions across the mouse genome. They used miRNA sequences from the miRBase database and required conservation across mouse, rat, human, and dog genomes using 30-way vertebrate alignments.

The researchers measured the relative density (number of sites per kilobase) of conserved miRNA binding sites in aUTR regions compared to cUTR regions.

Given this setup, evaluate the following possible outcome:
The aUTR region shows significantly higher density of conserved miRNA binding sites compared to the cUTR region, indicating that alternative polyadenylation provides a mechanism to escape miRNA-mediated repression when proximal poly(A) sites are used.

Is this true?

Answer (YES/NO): NO